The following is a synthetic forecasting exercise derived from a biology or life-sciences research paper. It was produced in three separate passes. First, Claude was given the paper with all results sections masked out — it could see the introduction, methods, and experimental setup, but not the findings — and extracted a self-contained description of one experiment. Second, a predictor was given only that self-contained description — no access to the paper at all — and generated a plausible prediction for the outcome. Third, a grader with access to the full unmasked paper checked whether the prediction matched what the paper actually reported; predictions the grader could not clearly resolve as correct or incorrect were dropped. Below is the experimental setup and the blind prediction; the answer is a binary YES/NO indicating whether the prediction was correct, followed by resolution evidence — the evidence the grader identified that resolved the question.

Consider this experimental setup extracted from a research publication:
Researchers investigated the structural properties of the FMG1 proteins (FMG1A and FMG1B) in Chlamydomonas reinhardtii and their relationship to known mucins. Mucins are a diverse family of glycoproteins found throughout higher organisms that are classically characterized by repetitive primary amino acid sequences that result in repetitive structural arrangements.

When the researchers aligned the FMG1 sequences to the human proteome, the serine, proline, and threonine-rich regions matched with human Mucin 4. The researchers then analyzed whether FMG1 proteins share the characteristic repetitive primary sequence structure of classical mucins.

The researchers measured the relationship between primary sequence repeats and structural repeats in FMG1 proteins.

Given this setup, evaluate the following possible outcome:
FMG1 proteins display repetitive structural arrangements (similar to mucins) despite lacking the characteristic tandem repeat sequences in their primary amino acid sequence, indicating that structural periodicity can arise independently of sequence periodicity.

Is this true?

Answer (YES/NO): YES